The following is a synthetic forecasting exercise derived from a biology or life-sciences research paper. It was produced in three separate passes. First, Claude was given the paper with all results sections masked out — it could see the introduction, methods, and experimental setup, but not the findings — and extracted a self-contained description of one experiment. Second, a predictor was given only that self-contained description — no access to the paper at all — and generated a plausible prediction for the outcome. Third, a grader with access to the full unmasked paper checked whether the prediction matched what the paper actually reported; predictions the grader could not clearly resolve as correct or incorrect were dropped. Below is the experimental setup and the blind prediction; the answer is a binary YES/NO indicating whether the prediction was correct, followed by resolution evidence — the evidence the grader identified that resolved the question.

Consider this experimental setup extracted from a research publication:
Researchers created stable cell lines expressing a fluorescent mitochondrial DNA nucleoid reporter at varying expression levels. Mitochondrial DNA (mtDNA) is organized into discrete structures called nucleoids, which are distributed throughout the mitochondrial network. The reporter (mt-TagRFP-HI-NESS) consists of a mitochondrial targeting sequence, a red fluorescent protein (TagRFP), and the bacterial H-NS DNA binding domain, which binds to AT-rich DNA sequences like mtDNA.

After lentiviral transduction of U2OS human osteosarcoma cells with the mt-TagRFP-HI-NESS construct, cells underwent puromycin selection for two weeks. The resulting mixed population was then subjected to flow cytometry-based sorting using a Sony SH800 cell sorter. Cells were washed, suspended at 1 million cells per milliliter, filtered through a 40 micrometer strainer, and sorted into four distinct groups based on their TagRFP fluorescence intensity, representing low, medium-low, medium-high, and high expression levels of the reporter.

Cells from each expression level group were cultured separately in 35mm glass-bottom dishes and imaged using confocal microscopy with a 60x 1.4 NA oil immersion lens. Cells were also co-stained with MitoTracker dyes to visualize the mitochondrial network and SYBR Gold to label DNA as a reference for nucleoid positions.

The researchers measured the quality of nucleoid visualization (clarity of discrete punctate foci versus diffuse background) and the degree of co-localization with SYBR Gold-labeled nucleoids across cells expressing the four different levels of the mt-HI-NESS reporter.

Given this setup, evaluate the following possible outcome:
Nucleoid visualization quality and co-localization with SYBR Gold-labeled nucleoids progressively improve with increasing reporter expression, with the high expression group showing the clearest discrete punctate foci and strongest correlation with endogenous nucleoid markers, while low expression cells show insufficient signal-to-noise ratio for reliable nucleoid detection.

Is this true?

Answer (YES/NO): NO